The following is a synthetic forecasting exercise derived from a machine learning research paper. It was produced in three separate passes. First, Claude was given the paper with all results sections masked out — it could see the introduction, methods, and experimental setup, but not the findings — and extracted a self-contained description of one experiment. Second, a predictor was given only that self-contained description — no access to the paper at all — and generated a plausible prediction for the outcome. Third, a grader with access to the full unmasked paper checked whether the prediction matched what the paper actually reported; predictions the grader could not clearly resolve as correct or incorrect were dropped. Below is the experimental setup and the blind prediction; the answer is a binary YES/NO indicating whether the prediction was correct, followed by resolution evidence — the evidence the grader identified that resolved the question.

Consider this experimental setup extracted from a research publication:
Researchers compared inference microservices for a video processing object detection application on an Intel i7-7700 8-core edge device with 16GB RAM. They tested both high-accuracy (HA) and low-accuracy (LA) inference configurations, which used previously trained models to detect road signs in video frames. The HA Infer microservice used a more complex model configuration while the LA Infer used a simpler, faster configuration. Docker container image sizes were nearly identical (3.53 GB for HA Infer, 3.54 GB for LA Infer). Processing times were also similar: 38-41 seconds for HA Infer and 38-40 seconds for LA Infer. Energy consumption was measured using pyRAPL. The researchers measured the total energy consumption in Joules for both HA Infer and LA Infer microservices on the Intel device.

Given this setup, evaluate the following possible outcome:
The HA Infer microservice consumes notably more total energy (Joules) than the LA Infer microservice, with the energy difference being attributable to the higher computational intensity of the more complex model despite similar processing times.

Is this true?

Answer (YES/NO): NO